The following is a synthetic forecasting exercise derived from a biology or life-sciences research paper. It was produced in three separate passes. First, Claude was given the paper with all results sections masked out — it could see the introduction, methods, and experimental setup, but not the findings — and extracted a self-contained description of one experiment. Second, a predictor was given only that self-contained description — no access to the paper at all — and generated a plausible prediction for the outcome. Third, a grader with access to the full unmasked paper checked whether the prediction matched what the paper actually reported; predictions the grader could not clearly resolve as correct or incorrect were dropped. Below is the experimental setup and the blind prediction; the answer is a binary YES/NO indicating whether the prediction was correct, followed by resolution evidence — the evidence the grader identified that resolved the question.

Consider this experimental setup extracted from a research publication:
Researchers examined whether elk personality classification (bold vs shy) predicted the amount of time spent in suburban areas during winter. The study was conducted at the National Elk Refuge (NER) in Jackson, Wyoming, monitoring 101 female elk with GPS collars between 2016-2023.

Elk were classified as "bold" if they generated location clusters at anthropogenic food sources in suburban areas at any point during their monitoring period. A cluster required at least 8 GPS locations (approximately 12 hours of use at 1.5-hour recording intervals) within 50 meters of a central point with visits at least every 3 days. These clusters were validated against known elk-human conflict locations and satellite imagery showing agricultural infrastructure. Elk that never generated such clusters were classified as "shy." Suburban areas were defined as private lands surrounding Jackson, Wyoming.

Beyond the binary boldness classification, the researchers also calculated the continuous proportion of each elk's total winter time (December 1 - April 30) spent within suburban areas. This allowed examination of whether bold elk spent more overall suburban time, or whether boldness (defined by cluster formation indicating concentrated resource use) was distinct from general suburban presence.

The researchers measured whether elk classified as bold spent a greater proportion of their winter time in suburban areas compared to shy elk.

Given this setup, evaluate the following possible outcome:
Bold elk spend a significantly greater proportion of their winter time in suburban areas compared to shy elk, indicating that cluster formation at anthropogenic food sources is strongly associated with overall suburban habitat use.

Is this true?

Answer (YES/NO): NO